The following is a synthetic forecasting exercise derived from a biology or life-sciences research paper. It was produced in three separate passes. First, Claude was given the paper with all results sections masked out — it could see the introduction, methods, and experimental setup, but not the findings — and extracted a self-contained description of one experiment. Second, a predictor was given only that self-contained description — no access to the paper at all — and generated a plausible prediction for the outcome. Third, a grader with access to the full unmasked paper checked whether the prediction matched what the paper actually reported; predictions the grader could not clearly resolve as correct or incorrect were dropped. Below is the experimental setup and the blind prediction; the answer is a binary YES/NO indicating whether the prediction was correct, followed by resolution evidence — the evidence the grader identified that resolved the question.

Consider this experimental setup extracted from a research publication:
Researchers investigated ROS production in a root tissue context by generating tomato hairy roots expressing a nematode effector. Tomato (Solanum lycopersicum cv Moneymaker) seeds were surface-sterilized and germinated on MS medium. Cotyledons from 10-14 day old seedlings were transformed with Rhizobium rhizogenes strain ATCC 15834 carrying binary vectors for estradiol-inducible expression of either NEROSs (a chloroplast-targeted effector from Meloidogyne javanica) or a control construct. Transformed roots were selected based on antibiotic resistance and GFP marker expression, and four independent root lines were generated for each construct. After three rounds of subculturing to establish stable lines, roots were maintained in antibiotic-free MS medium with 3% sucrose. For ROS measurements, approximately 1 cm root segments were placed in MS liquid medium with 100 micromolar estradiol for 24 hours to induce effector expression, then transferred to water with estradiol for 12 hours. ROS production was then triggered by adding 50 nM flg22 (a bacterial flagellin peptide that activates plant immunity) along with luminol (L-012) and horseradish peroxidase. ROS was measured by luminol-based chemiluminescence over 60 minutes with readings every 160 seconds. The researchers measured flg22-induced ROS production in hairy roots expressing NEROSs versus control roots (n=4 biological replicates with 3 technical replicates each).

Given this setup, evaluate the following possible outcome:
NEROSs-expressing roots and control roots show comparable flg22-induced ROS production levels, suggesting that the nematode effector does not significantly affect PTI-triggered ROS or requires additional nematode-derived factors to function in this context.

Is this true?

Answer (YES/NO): NO